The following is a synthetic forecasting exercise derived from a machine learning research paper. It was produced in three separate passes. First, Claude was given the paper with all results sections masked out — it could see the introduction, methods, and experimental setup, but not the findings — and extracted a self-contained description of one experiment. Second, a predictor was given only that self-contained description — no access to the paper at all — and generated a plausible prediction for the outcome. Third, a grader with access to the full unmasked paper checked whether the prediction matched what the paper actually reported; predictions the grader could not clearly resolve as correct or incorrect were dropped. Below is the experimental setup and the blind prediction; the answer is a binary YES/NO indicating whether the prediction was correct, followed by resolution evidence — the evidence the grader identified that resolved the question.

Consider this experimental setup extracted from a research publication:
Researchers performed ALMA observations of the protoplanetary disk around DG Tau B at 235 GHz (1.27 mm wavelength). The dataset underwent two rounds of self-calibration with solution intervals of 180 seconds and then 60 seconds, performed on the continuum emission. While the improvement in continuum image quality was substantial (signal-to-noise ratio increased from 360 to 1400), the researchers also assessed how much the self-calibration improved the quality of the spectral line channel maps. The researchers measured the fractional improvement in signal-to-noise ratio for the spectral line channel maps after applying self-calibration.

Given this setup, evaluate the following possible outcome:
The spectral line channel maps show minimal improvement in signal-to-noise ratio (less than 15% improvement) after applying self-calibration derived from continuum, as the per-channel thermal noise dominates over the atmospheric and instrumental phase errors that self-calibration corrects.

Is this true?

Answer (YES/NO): YES